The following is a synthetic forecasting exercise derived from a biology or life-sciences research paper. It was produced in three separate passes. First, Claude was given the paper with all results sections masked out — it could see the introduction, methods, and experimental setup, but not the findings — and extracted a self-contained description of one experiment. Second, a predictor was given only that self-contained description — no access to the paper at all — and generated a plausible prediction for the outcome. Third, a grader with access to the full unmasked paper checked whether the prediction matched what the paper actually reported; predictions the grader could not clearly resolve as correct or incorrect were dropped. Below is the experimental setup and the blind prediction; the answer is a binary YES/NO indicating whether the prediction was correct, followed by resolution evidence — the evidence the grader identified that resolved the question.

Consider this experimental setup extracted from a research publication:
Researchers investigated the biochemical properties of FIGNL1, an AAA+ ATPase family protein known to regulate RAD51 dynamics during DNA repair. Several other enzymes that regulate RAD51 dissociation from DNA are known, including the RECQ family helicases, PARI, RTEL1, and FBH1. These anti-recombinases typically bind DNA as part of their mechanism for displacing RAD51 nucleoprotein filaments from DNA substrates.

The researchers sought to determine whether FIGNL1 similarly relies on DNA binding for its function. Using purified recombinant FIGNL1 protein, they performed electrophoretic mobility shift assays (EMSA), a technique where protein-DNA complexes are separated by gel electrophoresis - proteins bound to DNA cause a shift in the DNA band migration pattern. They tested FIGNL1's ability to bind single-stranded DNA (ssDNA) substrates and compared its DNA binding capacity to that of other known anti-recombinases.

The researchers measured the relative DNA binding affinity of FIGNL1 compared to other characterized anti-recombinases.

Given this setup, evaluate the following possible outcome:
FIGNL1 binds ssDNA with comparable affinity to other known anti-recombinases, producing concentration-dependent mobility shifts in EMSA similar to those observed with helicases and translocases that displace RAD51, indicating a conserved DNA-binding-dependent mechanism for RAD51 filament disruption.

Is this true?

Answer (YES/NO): NO